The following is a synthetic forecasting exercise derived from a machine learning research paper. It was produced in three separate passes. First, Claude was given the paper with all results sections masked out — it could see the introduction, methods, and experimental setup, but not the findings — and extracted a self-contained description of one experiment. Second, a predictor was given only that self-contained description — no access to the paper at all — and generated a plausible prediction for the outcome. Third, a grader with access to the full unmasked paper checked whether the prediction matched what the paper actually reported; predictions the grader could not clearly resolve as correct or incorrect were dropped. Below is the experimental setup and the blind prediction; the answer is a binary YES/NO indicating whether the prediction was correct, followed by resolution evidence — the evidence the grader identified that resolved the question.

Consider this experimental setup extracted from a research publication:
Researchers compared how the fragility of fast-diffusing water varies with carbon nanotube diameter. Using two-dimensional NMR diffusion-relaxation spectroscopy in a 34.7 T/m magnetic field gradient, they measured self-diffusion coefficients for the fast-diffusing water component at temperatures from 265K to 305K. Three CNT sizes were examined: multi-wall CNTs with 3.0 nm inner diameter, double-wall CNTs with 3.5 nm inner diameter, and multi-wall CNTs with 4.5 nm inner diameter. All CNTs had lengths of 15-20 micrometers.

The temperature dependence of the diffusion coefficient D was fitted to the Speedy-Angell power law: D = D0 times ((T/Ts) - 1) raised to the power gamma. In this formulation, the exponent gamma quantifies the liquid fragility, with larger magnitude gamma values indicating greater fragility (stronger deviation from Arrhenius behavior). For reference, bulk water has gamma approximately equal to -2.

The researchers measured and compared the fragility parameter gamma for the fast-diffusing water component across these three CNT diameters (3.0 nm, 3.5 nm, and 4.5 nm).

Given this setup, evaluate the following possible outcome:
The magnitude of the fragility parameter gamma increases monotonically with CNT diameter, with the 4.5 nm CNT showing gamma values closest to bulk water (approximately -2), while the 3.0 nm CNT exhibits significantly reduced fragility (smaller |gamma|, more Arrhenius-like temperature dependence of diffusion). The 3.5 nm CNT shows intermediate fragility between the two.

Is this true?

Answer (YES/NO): NO